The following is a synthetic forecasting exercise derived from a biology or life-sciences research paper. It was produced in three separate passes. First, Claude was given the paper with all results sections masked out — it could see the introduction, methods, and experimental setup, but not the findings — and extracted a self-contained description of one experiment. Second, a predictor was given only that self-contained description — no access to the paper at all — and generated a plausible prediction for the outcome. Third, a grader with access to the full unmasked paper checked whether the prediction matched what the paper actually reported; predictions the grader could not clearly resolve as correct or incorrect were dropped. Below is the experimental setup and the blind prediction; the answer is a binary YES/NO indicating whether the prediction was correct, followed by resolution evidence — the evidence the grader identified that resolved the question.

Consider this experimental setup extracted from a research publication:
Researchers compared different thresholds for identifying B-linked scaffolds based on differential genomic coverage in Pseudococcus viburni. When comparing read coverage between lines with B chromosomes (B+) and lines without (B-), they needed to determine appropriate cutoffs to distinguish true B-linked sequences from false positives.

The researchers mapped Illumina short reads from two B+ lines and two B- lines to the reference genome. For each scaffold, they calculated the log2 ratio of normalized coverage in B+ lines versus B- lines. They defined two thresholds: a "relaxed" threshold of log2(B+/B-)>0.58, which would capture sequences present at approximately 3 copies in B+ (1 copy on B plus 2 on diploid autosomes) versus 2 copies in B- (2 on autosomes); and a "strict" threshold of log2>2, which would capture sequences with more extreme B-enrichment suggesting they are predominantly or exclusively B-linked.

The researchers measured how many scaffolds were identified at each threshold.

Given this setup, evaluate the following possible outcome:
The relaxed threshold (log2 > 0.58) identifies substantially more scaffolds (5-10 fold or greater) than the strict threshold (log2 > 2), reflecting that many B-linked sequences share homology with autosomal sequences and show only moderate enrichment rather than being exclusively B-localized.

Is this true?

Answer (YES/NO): NO